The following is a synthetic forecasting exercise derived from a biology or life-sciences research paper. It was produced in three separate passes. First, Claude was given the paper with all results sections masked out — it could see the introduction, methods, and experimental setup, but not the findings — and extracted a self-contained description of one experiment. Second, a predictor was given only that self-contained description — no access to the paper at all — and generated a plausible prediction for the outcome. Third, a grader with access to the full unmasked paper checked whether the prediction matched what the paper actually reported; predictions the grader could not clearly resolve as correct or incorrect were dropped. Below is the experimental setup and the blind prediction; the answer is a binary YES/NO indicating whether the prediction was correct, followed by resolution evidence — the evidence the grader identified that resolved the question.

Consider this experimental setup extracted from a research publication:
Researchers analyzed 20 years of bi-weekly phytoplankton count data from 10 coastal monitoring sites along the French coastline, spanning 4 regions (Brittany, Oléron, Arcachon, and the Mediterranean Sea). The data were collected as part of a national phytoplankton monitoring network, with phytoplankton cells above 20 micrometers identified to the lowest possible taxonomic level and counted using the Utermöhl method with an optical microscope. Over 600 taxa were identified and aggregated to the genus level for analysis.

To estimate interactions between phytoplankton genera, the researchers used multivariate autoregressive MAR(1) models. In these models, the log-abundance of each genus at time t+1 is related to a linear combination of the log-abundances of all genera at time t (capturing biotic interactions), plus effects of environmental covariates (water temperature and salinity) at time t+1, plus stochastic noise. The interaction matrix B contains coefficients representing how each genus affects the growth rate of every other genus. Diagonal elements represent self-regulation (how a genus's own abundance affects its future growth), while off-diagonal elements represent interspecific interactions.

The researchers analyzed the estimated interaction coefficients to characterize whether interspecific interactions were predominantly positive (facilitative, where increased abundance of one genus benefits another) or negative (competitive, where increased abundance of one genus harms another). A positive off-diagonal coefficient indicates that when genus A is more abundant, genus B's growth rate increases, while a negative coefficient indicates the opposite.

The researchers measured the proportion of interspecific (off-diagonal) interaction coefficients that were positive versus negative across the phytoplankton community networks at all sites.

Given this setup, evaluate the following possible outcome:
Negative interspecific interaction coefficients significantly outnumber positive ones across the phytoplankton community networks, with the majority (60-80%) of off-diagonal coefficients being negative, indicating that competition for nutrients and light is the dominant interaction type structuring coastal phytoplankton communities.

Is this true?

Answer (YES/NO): NO